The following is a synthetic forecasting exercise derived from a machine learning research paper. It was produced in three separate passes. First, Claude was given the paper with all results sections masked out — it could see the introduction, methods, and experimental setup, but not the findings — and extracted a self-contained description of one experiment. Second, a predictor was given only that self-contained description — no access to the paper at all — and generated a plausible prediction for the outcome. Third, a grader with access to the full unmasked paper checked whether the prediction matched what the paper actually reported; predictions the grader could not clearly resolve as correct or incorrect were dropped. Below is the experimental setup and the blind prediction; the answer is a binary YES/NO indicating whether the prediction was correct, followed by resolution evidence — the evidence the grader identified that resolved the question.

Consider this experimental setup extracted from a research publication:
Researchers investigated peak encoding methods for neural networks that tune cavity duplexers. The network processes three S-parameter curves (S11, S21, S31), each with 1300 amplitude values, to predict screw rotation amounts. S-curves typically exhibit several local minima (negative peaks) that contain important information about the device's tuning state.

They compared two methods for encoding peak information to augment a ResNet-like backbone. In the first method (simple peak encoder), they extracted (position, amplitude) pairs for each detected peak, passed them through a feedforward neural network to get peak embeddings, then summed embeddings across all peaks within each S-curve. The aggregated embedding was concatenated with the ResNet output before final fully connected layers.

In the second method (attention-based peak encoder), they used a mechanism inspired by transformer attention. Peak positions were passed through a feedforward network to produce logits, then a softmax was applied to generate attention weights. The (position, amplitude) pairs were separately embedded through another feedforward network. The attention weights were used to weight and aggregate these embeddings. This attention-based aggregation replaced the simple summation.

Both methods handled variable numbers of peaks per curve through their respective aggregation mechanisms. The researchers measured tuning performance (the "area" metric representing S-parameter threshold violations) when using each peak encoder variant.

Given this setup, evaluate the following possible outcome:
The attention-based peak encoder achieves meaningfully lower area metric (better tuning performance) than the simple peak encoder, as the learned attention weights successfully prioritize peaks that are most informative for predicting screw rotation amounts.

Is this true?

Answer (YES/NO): NO